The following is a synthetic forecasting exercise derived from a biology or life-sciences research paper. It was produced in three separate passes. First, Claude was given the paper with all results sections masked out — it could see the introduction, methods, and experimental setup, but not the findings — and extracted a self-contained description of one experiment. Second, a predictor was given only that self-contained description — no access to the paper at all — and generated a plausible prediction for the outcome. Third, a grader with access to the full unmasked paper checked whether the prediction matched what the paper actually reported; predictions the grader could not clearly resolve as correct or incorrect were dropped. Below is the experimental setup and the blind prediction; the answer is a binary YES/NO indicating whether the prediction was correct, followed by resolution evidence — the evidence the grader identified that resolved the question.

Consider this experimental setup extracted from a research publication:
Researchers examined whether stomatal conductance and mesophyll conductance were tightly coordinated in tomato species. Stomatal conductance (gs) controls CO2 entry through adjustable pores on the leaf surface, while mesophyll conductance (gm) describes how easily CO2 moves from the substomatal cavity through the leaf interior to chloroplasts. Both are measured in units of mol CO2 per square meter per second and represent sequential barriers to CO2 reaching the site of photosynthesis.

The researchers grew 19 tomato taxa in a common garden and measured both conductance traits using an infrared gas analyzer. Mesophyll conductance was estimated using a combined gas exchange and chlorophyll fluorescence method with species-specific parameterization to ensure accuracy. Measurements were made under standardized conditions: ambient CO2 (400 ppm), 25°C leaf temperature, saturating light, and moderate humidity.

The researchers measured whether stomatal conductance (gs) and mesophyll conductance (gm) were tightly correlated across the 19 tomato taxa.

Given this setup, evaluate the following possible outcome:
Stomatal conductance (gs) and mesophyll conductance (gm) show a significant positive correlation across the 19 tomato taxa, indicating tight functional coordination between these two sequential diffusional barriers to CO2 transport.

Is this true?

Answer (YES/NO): NO